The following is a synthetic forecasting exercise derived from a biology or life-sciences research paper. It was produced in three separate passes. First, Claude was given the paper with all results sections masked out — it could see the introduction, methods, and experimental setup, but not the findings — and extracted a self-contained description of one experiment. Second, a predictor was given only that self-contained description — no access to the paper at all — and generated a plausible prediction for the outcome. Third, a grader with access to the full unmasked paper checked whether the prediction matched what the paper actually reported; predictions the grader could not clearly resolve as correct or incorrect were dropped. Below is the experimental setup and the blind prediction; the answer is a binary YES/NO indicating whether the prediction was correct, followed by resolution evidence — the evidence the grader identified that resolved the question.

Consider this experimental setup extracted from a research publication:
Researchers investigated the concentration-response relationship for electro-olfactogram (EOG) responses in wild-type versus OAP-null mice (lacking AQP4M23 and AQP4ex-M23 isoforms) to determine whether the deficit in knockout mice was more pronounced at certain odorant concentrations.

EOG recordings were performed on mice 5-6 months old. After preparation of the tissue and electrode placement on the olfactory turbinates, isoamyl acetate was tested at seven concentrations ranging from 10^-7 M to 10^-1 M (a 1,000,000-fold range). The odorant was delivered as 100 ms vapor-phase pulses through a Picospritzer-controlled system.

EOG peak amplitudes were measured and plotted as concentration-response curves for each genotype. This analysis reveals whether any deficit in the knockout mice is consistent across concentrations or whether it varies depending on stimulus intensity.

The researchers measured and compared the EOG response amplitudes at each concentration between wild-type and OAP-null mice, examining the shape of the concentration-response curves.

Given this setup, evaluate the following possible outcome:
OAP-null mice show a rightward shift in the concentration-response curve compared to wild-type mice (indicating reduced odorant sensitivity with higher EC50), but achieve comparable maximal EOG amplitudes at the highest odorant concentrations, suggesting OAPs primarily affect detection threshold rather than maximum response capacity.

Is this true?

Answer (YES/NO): NO